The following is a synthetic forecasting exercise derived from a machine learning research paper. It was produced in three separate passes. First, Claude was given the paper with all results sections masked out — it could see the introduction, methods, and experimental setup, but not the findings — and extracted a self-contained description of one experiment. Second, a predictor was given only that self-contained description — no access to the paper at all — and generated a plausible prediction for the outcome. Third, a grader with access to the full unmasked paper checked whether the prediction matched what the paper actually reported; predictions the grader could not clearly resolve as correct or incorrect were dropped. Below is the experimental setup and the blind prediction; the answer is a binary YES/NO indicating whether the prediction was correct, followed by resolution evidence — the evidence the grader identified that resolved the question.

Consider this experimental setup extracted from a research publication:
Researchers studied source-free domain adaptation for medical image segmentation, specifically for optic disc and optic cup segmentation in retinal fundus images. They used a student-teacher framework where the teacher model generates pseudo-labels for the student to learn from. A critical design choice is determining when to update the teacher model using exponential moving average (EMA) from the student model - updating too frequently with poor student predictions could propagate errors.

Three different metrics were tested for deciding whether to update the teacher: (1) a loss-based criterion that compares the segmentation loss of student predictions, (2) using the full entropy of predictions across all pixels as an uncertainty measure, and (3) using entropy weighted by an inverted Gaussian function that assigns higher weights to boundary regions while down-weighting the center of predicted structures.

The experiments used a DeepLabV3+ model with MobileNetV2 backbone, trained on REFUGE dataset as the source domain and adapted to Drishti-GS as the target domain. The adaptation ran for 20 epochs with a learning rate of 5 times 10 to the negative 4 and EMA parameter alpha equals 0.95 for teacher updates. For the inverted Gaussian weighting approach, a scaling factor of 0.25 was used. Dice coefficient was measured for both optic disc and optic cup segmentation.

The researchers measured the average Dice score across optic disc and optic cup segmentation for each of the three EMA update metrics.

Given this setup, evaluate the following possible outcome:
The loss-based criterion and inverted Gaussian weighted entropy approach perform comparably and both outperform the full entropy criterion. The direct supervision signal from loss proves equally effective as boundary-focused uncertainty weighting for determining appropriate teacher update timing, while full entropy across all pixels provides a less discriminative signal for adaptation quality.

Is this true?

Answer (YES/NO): NO